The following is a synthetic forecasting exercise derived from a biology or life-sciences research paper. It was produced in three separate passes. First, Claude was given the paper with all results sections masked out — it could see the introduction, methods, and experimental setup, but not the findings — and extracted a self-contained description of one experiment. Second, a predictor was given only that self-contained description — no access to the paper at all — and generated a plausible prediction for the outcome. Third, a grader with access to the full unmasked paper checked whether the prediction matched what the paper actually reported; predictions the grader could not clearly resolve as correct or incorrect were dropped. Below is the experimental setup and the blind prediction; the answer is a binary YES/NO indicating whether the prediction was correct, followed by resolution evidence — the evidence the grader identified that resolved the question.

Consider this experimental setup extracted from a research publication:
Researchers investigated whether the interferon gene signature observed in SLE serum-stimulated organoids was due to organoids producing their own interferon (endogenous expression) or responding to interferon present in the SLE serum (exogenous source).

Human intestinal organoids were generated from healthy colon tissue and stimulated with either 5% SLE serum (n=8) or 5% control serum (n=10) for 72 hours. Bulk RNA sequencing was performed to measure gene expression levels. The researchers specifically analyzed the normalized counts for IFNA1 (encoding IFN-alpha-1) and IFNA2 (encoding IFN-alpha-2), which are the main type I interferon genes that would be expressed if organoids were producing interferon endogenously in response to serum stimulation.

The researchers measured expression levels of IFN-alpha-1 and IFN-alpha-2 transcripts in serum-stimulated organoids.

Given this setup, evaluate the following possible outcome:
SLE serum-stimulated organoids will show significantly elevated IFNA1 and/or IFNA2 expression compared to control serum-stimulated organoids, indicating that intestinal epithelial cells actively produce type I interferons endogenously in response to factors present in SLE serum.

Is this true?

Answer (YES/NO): NO